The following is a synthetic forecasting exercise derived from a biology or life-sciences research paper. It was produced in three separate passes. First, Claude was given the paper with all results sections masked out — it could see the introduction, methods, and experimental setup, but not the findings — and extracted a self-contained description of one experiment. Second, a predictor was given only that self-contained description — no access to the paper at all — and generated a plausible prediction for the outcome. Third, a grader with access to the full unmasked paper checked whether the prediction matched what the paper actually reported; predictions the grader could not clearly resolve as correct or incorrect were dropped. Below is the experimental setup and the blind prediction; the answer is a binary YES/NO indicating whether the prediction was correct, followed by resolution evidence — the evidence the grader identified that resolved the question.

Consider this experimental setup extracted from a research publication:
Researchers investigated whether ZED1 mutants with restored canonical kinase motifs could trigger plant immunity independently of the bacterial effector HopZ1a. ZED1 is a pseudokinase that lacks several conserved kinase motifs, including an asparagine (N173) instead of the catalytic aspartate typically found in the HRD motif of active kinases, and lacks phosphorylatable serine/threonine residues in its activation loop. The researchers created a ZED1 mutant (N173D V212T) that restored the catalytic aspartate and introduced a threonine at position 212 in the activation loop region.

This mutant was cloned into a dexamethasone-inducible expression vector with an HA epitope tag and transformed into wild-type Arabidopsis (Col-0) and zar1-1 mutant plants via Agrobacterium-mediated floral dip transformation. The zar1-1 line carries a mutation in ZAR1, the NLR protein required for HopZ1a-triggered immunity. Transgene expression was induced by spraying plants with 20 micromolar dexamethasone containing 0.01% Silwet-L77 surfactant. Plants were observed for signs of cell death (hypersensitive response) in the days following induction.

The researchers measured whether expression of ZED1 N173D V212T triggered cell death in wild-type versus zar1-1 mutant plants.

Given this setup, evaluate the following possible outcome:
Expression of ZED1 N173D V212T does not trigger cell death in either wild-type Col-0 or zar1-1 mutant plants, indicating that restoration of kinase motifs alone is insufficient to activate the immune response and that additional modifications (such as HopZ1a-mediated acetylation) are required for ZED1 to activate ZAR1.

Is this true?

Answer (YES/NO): NO